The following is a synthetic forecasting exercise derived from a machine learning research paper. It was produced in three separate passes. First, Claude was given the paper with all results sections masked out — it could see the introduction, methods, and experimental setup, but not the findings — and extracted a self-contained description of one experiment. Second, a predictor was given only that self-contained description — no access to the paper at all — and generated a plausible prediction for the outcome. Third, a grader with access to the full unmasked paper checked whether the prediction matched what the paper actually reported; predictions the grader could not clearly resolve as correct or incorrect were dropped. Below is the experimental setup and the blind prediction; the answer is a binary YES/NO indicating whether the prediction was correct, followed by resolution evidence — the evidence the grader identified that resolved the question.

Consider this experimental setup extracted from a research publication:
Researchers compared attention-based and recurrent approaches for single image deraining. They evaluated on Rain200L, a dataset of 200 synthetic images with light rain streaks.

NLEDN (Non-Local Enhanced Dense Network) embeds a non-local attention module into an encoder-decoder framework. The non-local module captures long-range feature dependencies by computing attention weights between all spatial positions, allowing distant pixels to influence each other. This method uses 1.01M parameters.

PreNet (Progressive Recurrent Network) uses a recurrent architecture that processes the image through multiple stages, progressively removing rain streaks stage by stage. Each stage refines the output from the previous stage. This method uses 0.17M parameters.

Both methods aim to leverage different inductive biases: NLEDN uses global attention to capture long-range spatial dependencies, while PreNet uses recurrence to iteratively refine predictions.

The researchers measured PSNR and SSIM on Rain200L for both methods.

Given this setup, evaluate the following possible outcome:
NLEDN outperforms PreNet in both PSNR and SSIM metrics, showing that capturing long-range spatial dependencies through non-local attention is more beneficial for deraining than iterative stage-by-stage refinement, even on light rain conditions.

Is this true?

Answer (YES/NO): YES